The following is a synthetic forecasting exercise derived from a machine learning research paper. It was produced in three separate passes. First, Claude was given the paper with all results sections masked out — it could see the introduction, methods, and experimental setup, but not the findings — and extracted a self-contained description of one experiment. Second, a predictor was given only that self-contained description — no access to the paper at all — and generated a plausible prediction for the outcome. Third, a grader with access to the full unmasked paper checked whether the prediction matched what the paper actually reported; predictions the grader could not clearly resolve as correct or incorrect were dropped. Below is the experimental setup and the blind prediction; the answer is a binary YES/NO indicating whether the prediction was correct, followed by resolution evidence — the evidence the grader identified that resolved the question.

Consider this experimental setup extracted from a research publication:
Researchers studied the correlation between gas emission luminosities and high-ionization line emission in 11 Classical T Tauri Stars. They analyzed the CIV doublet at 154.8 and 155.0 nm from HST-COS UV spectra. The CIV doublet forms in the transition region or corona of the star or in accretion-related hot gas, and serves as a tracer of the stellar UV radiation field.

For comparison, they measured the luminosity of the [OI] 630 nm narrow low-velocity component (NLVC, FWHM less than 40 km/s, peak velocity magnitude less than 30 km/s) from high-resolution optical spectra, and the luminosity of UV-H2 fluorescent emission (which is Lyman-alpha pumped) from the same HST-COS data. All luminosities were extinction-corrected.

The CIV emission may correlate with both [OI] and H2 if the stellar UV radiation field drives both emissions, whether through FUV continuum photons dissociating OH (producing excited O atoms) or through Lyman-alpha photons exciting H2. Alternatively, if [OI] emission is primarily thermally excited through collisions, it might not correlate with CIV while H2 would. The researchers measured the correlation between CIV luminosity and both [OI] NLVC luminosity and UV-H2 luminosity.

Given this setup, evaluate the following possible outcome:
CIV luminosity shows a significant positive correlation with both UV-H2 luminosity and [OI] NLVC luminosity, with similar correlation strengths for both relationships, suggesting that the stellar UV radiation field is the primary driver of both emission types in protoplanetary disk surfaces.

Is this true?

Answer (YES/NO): NO